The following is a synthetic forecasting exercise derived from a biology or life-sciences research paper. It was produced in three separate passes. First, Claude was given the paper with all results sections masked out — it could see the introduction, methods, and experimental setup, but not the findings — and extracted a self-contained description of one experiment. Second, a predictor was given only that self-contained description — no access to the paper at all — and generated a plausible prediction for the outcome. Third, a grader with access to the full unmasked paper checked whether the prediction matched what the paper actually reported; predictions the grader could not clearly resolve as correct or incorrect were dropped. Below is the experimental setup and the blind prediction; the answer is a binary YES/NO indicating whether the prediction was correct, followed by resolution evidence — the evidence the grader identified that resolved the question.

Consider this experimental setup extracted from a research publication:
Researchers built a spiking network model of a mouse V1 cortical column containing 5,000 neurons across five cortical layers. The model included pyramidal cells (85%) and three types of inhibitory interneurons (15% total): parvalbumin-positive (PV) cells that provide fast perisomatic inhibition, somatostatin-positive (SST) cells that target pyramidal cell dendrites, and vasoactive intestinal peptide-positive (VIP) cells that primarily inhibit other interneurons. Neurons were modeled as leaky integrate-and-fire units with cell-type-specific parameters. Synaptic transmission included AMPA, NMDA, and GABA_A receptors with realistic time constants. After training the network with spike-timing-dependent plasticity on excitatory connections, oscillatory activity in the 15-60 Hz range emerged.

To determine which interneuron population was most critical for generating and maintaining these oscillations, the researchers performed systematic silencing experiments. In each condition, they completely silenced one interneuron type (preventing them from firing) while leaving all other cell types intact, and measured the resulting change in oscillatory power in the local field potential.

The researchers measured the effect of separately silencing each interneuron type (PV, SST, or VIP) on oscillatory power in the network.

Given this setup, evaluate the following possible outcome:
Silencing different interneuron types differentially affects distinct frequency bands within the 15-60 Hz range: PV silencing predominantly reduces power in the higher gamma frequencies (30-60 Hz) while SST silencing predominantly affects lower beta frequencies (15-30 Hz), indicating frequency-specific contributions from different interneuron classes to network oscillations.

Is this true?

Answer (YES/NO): NO